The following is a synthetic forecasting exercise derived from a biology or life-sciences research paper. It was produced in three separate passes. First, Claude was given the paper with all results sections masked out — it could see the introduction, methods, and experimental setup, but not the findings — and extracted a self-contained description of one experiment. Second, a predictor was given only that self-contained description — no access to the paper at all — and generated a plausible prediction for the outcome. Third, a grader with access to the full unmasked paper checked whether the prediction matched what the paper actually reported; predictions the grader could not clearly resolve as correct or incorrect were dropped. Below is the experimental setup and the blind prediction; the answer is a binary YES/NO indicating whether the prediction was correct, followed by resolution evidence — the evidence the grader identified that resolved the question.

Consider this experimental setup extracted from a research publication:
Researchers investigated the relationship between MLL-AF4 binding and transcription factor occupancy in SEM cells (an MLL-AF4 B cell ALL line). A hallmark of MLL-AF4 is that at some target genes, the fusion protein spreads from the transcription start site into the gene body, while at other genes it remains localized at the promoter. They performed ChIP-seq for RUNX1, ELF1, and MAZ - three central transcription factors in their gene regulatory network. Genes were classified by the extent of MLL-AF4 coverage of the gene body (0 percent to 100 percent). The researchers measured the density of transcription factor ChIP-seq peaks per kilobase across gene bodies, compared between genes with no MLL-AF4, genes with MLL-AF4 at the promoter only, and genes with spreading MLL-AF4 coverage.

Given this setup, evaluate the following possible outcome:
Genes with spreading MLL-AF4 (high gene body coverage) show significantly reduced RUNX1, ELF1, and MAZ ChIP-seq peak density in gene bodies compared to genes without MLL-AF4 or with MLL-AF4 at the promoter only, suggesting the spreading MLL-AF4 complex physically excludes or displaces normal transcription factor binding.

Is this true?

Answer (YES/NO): NO